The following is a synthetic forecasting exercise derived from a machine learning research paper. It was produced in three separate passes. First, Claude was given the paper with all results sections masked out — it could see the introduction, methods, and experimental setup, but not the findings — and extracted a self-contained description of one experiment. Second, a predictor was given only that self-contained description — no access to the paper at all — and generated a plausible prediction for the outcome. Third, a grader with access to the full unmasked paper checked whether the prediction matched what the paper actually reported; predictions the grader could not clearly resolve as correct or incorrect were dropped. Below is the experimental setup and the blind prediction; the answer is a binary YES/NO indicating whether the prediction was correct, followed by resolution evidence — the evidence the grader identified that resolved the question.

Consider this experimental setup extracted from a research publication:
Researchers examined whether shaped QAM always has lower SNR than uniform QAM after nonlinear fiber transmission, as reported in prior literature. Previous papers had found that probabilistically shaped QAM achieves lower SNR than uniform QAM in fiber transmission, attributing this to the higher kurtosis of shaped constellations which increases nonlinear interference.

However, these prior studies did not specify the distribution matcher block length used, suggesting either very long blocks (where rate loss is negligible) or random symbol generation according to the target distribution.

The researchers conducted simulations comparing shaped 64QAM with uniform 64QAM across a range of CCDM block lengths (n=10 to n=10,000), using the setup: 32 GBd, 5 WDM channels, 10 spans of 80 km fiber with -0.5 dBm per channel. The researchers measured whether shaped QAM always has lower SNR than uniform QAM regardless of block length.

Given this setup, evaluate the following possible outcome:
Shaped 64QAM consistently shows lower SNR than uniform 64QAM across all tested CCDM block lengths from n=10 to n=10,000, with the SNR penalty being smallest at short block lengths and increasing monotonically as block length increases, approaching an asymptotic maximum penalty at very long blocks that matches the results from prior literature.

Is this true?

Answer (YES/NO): NO